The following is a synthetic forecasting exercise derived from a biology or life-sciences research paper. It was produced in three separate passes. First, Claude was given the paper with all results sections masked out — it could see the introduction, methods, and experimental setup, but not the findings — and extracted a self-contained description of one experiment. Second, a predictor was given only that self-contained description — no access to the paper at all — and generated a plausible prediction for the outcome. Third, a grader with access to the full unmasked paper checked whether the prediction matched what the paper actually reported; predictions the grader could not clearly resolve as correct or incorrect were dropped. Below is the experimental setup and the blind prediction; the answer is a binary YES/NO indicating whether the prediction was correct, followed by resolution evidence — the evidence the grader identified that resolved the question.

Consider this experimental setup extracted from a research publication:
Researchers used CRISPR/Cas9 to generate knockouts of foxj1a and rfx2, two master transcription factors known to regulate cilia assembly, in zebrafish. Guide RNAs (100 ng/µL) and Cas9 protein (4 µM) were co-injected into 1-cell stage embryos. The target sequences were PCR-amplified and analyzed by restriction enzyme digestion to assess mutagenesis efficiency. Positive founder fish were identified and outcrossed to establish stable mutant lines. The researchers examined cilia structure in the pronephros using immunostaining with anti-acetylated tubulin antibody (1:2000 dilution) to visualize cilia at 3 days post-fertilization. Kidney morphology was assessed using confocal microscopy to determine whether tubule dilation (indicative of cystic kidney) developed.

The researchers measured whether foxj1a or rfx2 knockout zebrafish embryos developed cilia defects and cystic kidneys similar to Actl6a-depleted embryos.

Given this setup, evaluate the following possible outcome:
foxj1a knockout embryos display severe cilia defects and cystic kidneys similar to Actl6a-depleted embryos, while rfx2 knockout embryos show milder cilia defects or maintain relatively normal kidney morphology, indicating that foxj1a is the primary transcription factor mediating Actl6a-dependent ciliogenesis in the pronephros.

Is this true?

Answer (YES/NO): NO